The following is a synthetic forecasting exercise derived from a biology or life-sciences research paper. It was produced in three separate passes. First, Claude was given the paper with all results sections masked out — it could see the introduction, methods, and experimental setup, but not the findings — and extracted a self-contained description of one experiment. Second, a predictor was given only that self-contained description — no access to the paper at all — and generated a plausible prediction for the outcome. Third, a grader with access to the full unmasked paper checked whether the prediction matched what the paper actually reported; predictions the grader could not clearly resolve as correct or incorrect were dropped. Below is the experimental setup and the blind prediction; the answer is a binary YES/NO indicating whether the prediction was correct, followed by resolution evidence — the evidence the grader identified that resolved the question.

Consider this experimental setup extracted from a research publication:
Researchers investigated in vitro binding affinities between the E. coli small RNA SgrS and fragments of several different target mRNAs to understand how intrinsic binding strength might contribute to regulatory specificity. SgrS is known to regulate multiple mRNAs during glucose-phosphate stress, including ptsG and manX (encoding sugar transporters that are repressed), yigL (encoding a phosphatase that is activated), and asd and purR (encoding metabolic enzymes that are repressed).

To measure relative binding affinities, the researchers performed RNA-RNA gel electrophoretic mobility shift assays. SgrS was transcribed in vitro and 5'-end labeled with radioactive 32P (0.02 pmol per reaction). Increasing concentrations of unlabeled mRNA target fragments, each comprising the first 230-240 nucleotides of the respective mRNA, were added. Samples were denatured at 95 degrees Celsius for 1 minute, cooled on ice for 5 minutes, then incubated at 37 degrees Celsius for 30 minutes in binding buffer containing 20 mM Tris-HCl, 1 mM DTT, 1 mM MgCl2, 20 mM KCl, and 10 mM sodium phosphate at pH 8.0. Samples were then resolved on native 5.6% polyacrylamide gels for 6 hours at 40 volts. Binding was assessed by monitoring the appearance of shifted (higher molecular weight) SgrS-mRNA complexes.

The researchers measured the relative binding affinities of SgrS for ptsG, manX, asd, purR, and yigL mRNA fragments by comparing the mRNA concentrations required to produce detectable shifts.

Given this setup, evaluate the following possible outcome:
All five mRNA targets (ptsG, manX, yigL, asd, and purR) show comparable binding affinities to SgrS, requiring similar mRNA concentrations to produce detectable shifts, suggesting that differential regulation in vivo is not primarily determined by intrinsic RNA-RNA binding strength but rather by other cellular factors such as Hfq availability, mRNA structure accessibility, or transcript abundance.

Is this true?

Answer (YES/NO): NO